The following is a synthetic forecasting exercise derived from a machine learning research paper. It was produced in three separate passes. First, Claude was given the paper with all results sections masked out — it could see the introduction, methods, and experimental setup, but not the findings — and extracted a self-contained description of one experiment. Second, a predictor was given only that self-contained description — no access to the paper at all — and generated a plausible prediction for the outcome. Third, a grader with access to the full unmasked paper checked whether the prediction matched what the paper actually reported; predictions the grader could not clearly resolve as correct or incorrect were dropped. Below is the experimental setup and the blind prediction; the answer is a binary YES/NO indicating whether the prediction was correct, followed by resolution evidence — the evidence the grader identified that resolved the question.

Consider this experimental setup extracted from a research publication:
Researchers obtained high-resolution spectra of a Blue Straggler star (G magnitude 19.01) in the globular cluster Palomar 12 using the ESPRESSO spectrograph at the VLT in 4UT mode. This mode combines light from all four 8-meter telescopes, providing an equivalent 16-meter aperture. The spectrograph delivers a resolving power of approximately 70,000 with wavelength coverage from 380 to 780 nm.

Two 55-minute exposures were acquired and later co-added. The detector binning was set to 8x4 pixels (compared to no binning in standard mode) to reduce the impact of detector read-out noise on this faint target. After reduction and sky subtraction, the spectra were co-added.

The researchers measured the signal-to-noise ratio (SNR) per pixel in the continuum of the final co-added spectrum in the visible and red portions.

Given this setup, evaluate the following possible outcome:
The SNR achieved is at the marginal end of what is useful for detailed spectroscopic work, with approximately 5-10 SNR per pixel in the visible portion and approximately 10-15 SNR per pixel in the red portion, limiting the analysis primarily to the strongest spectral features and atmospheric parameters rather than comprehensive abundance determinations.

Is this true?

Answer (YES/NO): NO